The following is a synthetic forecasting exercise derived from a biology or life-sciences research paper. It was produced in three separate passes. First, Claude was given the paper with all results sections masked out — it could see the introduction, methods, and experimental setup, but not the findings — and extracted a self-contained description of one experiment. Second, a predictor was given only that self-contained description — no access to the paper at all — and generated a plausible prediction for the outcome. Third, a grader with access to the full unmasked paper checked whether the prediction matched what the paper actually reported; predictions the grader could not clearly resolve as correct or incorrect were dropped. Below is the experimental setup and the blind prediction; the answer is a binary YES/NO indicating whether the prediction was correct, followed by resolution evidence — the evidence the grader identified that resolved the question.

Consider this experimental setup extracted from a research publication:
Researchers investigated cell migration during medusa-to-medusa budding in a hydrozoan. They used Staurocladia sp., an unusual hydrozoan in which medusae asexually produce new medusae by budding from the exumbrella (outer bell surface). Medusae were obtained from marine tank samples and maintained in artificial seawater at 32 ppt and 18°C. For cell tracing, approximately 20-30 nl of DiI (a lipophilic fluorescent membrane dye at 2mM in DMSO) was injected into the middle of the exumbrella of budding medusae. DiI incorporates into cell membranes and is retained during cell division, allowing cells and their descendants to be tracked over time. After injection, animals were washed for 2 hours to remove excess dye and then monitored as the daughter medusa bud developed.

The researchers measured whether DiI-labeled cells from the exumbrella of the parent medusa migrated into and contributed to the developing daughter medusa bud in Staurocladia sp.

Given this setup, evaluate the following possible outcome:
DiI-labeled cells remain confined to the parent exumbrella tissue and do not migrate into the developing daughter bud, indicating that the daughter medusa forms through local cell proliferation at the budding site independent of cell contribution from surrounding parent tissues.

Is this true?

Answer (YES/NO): NO